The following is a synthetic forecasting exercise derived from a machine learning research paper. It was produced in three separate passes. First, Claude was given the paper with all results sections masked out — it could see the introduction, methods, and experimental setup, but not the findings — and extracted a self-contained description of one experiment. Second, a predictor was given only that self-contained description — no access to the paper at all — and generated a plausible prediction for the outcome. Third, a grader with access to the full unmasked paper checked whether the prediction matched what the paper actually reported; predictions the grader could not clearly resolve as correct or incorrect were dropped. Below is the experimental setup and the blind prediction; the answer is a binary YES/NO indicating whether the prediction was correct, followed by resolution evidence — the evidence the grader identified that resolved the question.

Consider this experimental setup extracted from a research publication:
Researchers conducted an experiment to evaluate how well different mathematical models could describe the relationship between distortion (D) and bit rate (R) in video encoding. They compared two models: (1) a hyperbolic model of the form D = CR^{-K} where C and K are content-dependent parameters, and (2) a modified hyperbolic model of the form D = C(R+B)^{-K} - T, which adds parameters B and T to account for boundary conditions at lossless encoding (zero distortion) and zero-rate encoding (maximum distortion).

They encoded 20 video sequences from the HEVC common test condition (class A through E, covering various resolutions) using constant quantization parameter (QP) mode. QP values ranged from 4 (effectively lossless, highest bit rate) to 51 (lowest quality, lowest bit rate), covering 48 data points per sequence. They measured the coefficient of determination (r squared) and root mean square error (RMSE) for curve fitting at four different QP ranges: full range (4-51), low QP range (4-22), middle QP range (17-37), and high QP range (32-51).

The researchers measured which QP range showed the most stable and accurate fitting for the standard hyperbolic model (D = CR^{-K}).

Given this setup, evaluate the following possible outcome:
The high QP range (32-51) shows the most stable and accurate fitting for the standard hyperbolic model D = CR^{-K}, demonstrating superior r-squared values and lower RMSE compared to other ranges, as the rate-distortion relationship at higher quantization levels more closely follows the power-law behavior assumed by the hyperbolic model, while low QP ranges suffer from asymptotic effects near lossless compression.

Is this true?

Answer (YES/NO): YES